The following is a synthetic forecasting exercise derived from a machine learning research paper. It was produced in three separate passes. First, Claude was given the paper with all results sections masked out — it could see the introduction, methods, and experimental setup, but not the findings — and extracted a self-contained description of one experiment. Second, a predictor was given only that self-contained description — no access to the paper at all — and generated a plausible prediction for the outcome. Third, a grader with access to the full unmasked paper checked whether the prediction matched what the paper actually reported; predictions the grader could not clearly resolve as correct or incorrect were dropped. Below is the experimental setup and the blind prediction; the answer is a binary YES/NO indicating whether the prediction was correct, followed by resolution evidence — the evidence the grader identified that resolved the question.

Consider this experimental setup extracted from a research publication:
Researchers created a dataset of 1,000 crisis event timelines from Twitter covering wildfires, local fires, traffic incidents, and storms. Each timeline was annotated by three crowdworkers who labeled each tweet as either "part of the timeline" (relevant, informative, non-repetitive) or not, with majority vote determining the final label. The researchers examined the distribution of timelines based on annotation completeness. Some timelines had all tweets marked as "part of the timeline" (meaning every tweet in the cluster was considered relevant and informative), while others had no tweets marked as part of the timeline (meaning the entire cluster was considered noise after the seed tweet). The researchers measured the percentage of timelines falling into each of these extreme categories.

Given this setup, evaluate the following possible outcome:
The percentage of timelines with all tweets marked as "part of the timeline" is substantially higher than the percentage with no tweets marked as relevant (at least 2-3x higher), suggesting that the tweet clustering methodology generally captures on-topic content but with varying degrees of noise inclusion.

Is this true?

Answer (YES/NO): NO